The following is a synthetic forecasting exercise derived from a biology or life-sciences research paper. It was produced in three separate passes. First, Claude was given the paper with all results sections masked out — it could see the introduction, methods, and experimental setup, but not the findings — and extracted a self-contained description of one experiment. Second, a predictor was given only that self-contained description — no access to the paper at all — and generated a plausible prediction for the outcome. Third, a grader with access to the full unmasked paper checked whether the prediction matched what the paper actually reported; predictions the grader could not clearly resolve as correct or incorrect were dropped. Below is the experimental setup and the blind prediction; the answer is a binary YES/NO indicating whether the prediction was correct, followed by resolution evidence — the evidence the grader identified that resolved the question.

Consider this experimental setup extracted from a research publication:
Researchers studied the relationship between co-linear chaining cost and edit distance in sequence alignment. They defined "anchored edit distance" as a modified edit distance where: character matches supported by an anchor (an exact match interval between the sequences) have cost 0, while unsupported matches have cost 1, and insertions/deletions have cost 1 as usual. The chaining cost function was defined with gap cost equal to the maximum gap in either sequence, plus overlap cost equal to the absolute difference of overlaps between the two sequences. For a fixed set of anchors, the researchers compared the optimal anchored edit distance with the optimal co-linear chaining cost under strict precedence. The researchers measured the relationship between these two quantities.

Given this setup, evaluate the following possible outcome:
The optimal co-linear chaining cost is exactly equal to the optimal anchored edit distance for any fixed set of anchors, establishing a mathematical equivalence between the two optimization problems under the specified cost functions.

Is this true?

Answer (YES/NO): YES